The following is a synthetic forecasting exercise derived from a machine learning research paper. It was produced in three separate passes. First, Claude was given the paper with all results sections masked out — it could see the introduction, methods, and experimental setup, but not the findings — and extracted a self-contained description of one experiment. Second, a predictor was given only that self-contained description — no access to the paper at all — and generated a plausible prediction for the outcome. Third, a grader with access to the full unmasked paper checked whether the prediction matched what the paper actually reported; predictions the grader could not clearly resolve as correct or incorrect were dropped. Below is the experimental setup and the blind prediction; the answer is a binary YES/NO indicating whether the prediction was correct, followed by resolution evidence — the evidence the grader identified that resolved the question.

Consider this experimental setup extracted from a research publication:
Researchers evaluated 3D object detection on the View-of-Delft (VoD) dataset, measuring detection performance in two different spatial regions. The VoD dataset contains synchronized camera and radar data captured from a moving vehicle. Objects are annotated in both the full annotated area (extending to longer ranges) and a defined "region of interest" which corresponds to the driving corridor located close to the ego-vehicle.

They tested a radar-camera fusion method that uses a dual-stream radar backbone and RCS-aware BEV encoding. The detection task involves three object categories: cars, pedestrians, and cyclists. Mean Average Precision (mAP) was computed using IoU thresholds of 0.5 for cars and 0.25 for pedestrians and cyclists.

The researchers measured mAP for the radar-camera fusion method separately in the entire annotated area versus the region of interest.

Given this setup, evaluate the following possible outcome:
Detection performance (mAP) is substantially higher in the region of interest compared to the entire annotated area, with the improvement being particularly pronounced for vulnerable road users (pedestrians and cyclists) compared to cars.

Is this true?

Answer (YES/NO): NO